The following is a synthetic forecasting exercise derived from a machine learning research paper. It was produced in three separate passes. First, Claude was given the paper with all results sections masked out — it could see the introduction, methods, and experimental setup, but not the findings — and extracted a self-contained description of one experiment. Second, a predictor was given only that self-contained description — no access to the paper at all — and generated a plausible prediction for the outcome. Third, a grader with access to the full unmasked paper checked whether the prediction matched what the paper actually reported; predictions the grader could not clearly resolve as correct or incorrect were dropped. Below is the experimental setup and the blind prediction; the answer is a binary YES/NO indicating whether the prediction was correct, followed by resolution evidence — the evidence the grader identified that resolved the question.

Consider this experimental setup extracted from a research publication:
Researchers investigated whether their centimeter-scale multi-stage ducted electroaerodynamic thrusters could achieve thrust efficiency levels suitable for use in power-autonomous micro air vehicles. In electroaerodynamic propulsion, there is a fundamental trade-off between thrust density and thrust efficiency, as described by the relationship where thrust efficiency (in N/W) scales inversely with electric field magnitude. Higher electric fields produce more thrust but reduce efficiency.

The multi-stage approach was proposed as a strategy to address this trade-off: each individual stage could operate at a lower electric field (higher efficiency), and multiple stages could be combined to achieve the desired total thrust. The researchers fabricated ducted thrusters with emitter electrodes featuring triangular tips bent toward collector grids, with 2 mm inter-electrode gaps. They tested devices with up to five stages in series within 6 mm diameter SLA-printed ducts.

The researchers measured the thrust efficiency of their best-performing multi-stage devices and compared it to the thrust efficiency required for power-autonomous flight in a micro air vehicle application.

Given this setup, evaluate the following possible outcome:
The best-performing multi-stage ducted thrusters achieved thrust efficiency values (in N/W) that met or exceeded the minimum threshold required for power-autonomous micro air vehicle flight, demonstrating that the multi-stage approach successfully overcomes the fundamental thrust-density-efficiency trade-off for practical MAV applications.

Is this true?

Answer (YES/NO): NO